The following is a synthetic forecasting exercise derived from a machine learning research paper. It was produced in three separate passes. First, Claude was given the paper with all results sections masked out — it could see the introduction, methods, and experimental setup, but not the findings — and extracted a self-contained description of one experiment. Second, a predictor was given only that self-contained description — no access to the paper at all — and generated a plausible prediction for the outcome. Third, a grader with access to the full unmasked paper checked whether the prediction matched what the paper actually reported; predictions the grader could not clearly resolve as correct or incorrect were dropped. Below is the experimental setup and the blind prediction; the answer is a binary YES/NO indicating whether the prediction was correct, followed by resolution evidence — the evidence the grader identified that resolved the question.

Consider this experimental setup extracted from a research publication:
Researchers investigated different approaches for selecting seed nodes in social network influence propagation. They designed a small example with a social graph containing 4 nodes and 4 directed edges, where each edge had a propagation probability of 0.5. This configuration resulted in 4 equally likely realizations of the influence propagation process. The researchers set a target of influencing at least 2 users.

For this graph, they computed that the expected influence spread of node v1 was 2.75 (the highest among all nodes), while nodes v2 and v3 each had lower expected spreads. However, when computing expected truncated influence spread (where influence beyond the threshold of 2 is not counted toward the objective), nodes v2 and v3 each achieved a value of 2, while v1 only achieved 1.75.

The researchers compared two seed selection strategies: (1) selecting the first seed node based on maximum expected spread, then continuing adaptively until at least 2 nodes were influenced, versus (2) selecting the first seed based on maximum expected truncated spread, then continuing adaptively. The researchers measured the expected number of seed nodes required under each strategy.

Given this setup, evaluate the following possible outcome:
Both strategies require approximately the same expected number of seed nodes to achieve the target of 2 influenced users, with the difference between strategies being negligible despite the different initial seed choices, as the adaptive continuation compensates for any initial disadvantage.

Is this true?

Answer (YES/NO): NO